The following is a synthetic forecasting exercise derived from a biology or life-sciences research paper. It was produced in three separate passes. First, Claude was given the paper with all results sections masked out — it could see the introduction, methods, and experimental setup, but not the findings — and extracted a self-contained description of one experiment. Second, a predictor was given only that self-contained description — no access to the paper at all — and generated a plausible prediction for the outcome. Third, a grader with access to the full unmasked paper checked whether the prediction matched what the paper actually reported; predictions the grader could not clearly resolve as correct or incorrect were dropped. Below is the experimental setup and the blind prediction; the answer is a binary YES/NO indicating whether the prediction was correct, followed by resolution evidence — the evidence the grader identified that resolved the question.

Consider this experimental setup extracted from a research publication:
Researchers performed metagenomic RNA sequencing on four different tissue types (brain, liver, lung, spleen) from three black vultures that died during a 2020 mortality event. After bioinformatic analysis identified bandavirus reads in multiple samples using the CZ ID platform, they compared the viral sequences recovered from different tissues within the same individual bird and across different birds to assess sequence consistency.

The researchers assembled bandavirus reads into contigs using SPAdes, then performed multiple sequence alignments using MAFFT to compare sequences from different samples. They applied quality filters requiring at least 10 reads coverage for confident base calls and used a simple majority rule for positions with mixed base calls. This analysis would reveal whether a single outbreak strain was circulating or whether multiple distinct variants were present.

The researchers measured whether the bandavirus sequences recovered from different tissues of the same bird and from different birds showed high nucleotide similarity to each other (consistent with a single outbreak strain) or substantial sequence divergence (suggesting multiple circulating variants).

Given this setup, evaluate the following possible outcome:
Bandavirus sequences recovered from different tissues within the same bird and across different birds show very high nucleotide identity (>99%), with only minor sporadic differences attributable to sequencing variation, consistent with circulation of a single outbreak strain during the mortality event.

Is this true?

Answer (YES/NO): NO